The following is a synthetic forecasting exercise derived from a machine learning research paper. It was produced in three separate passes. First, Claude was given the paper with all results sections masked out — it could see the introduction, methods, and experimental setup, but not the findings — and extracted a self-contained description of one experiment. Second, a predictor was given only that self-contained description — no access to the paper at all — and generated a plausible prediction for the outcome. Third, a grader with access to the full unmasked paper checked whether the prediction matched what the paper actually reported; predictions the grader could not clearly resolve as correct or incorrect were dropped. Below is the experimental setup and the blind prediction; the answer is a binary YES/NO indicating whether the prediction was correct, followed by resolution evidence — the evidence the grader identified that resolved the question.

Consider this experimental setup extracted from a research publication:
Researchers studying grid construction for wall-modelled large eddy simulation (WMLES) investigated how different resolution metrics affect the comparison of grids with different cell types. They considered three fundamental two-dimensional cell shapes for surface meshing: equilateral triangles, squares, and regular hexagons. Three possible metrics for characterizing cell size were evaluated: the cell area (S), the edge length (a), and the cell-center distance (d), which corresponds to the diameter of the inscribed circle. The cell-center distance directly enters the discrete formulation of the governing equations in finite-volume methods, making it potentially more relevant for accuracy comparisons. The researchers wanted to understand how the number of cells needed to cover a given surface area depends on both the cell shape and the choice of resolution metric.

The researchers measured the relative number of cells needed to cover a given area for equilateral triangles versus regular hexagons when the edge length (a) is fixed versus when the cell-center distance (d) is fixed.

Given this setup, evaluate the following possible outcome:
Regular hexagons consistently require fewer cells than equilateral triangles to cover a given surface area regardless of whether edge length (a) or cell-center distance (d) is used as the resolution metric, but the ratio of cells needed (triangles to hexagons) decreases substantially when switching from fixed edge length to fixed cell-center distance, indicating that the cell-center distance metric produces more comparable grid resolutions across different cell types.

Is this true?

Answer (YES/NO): NO